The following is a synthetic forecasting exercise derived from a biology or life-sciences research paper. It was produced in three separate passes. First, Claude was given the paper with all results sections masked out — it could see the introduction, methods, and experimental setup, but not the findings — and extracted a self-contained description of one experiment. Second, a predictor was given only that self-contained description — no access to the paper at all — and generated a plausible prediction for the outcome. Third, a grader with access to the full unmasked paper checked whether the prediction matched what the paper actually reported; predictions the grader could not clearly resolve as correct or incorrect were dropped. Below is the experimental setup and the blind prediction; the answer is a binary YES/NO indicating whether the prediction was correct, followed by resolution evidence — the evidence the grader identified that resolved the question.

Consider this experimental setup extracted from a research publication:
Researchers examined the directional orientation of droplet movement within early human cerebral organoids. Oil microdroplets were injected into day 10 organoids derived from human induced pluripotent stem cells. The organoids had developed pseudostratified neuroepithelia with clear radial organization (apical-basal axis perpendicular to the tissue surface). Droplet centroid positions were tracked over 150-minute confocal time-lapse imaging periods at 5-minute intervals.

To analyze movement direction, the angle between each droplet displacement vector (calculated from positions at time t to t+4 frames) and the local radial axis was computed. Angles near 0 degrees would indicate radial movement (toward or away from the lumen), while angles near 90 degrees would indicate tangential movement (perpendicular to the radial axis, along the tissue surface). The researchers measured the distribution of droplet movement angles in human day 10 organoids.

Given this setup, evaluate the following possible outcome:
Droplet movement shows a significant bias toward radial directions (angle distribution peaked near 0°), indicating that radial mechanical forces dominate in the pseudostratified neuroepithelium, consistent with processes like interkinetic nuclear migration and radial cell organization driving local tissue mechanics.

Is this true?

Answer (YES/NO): NO